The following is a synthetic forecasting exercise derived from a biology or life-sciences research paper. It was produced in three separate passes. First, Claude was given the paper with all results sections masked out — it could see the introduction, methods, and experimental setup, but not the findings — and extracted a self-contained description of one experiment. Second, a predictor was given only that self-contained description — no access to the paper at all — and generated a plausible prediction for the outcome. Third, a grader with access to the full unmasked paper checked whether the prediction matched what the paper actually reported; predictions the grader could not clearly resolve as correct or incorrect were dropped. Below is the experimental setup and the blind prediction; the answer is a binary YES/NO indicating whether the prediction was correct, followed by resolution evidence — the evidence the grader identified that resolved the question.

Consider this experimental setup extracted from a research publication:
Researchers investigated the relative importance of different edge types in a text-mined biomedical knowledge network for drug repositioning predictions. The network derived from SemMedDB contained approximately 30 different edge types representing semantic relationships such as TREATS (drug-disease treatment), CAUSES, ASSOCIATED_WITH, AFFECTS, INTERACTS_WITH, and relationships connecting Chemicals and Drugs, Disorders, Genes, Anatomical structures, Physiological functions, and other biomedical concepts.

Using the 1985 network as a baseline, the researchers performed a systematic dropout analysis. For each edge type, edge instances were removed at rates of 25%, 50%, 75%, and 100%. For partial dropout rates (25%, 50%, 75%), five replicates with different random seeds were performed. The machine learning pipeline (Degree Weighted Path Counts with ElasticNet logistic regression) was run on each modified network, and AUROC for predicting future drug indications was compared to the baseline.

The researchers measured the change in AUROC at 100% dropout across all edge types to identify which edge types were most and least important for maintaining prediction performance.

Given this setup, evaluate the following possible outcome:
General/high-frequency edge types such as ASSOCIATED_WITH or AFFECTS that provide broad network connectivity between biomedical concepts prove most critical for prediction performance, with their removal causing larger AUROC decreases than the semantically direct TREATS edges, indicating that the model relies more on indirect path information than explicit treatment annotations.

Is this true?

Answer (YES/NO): NO